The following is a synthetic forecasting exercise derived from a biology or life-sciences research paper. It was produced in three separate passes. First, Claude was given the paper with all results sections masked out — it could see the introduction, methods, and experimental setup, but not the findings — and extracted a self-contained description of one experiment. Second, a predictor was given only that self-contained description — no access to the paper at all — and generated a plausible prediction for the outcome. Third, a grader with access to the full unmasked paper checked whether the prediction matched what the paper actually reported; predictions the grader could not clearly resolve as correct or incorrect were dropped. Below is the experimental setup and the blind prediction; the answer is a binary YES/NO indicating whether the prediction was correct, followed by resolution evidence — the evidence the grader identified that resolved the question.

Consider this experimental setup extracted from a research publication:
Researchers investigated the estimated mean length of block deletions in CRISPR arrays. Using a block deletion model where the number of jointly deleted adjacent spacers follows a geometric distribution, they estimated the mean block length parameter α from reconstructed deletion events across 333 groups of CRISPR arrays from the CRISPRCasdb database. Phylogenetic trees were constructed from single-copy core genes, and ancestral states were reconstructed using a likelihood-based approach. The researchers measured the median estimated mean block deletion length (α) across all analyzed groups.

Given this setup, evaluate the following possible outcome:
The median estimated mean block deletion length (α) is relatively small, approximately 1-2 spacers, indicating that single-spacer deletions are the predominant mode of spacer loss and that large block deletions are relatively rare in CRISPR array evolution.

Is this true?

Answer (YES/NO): NO